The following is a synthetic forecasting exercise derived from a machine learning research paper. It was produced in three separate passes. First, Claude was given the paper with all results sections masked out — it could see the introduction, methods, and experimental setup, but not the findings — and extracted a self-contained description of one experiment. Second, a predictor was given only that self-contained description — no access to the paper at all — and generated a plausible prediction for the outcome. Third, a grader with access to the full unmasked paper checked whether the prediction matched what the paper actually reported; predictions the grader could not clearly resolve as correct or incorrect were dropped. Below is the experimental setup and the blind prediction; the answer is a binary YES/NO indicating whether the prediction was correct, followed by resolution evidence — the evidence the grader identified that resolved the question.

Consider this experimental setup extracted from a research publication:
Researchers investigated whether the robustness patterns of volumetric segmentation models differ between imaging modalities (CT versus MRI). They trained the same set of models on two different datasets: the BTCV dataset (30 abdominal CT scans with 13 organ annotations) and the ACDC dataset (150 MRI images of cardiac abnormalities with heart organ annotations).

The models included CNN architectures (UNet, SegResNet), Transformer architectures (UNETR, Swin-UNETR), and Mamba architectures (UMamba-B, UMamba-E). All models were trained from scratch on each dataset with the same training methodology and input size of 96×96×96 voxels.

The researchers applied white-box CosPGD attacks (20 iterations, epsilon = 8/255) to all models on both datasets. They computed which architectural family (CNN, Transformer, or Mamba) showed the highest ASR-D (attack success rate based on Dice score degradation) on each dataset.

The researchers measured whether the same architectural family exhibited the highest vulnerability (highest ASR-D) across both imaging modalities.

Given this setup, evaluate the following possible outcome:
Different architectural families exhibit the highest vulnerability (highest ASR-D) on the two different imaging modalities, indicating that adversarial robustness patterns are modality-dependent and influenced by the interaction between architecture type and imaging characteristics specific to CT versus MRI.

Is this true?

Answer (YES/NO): NO